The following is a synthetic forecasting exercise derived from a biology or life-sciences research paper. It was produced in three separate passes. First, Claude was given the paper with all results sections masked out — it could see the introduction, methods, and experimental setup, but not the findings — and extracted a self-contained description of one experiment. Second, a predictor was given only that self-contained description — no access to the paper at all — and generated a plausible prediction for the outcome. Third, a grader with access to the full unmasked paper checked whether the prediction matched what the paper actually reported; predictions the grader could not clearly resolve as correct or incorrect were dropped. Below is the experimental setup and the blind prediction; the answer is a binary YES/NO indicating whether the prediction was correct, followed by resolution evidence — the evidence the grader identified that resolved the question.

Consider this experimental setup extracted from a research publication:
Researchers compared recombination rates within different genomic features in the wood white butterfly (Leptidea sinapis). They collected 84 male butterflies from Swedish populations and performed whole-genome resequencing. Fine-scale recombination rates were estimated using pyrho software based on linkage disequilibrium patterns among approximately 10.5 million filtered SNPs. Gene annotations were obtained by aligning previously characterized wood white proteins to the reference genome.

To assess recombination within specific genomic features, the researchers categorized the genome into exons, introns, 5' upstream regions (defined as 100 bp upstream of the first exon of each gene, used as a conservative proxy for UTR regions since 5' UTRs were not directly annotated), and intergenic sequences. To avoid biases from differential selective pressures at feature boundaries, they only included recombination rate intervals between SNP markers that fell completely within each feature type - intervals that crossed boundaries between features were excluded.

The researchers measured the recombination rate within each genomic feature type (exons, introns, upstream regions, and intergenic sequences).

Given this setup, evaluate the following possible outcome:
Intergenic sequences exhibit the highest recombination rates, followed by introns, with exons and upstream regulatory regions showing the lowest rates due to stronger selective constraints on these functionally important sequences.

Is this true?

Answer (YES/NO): NO